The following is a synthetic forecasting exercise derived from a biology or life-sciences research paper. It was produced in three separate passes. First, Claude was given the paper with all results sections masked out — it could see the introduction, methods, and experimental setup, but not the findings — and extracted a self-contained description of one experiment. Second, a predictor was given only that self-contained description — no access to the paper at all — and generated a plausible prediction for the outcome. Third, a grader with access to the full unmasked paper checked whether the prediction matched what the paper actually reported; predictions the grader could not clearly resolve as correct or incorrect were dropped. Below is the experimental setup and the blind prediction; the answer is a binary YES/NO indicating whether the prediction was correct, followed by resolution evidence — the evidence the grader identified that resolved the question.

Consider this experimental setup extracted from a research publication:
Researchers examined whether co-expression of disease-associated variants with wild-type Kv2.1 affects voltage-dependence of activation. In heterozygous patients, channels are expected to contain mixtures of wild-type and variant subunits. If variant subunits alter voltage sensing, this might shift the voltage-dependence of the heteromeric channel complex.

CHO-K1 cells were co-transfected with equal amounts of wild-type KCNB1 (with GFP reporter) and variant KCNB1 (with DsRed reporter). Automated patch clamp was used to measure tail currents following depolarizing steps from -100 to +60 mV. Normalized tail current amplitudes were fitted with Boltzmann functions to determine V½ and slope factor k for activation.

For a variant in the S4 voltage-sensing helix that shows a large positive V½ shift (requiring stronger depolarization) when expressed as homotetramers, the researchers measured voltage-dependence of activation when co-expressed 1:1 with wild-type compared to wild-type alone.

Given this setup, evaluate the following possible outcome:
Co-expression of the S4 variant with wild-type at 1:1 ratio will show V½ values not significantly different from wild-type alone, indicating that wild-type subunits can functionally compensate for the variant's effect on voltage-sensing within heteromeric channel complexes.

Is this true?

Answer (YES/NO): YES